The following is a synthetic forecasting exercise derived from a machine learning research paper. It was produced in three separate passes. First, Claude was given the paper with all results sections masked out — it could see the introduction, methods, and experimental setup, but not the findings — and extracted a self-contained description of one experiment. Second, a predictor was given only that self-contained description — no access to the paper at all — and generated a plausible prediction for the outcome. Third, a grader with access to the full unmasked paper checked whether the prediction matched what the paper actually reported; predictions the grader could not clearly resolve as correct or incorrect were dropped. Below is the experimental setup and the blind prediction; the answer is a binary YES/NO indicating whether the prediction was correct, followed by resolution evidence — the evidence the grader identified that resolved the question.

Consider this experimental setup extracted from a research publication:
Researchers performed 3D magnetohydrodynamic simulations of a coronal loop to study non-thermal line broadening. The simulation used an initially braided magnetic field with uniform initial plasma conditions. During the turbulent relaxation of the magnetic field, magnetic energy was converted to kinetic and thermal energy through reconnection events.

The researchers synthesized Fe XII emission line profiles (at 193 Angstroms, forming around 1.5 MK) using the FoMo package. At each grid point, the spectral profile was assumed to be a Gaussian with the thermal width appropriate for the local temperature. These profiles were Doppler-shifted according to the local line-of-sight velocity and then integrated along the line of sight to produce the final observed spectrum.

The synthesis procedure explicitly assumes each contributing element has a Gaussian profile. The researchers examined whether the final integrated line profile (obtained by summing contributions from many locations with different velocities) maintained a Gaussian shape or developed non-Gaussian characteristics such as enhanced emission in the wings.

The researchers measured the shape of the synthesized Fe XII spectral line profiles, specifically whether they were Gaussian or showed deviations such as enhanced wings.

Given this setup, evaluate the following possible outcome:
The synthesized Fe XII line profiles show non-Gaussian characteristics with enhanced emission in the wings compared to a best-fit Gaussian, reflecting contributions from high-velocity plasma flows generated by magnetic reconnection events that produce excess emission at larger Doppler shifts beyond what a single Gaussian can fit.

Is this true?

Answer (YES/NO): YES